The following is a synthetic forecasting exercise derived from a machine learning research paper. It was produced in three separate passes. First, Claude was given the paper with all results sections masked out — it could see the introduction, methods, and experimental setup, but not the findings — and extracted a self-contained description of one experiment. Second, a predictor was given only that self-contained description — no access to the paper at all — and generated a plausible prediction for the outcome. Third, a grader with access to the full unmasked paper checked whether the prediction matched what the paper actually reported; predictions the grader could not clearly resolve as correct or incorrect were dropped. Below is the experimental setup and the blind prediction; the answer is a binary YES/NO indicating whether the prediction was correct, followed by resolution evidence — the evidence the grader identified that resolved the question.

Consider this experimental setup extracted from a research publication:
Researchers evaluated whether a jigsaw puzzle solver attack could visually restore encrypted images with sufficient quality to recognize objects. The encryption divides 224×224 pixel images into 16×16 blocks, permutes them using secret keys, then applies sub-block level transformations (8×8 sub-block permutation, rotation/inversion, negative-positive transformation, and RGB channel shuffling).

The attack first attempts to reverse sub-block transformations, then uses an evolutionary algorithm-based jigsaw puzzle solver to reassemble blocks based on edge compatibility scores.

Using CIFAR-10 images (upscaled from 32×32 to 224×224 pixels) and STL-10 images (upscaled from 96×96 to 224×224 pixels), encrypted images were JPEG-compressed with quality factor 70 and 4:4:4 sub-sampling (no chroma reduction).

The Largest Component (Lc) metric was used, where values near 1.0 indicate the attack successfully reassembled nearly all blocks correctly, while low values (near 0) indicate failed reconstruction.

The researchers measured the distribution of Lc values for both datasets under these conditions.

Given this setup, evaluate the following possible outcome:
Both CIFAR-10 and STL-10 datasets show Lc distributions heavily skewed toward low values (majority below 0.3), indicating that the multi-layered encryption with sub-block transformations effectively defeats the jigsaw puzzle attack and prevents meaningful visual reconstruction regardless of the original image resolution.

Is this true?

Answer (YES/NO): NO